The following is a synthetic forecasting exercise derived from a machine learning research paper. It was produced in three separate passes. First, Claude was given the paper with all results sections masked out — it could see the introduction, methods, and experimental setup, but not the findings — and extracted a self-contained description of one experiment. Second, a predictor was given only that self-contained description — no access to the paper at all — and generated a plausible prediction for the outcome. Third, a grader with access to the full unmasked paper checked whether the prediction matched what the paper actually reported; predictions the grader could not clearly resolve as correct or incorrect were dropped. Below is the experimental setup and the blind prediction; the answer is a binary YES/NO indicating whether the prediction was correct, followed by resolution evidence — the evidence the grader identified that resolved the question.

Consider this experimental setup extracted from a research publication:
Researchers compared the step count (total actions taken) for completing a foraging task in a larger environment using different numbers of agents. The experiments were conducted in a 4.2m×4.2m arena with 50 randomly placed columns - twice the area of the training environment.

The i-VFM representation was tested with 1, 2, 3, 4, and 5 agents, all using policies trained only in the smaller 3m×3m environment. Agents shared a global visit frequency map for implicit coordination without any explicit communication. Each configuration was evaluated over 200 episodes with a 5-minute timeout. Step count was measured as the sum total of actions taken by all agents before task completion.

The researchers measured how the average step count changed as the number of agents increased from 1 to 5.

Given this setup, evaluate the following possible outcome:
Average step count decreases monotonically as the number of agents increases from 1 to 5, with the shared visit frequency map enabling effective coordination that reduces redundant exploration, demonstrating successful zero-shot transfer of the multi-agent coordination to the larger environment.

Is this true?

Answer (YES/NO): NO